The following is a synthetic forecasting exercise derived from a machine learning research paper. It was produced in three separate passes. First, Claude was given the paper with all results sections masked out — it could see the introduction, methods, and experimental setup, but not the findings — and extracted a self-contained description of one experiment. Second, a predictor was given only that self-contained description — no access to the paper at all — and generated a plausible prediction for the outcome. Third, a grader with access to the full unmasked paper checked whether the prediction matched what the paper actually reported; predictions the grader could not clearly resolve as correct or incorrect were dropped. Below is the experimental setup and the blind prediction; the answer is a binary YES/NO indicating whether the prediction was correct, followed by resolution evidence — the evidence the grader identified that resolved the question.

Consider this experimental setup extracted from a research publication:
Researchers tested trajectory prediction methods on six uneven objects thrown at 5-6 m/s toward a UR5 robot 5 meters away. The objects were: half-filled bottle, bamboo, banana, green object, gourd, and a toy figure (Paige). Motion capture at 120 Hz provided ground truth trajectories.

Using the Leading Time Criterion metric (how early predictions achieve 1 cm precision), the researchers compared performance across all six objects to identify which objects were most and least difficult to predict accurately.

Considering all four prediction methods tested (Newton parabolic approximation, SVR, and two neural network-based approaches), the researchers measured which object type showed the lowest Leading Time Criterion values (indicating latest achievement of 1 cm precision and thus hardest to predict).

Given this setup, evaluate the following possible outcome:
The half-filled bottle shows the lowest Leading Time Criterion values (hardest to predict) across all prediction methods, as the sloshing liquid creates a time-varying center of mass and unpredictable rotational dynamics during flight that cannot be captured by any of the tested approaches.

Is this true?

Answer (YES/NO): NO